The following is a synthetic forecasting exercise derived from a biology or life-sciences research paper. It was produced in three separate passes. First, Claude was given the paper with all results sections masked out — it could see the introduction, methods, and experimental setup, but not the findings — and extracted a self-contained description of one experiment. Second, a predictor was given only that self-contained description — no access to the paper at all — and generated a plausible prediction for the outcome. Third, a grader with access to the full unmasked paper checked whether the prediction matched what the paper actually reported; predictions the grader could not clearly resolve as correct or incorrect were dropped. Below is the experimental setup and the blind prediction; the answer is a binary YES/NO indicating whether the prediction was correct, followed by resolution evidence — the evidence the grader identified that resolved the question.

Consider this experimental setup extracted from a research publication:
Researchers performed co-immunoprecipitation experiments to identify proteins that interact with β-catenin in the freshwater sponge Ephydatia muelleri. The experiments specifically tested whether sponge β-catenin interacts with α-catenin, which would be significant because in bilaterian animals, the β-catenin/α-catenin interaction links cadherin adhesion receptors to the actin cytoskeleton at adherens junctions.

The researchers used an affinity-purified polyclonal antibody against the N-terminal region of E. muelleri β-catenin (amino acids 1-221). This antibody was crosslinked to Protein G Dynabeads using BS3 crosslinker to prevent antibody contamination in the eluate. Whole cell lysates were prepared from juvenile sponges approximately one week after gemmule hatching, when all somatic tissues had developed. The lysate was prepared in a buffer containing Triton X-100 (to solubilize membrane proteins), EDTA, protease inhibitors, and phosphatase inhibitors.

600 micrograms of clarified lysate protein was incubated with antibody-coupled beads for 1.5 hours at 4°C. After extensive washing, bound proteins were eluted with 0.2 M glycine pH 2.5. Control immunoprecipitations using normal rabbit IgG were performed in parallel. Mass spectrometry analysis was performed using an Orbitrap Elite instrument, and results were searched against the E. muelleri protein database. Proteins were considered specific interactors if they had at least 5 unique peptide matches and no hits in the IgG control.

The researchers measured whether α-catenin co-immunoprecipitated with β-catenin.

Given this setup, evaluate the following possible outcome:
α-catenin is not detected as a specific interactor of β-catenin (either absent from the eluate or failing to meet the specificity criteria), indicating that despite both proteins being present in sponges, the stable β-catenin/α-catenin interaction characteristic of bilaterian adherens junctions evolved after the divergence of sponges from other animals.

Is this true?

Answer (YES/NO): NO